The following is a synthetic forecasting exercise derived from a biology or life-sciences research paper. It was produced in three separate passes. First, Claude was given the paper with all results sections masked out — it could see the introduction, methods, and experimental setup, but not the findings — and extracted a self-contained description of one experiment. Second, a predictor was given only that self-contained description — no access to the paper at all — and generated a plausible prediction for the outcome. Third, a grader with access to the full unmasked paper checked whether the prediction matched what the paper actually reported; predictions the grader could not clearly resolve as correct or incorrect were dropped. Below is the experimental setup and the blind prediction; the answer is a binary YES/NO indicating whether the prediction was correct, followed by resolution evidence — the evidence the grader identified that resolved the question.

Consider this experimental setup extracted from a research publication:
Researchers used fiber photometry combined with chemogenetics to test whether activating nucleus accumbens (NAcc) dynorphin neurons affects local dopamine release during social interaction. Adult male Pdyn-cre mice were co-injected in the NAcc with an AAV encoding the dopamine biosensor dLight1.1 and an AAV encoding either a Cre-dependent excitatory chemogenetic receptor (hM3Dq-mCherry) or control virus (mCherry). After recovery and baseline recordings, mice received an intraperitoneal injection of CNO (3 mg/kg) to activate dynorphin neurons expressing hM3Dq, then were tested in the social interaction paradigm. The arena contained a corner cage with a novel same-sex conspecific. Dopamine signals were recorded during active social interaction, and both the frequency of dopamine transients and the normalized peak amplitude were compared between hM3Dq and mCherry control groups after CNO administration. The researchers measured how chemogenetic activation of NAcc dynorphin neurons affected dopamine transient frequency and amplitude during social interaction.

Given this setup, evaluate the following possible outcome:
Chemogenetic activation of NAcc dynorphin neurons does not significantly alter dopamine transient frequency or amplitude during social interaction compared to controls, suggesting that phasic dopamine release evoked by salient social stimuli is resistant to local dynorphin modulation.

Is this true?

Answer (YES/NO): NO